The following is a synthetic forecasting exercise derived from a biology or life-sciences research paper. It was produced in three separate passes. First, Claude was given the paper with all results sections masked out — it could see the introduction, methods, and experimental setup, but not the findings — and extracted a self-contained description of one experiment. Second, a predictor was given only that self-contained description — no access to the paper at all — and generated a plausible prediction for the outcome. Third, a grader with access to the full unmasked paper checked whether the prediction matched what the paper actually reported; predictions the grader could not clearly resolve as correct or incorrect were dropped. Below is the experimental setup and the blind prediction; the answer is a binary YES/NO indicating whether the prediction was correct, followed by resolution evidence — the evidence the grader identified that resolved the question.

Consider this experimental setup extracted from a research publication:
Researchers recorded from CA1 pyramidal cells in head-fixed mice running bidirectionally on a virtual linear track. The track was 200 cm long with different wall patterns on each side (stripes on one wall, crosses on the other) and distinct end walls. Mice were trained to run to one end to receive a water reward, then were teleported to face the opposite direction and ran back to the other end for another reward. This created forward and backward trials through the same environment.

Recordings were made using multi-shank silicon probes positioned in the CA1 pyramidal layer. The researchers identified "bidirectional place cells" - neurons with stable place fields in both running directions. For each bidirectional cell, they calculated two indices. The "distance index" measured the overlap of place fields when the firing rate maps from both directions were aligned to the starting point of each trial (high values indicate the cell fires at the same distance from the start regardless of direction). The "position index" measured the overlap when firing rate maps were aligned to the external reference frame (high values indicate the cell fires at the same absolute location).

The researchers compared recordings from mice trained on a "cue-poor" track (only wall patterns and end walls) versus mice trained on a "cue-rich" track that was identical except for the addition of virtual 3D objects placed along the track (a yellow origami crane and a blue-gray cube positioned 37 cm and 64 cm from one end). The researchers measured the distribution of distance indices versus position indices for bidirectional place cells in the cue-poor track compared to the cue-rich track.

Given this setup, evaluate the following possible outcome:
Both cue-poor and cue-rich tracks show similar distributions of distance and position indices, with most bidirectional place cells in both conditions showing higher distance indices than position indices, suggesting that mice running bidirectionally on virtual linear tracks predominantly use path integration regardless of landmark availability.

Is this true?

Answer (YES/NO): NO